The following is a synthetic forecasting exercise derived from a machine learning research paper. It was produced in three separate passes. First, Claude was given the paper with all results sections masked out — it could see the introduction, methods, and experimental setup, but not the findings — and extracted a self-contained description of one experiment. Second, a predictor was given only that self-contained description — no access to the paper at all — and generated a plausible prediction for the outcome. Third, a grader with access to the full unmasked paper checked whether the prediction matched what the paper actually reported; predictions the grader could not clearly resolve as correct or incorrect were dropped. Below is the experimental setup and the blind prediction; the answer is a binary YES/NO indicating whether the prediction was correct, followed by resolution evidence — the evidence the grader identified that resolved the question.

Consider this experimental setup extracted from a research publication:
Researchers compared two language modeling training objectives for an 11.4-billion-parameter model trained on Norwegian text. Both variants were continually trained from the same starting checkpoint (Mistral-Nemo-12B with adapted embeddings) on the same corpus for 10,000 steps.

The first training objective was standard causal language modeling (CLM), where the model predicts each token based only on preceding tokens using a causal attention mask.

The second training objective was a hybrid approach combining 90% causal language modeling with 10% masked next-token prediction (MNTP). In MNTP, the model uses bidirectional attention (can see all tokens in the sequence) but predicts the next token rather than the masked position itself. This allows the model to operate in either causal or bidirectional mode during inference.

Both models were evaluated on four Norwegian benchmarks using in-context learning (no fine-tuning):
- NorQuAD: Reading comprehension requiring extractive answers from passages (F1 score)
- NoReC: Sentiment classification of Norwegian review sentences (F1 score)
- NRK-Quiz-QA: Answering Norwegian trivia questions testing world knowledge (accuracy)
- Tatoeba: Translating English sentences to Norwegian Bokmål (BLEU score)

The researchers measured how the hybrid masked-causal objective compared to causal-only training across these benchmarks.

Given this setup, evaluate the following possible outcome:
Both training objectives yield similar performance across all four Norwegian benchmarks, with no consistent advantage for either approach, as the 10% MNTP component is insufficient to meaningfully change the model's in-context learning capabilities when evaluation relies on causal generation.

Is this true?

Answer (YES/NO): NO